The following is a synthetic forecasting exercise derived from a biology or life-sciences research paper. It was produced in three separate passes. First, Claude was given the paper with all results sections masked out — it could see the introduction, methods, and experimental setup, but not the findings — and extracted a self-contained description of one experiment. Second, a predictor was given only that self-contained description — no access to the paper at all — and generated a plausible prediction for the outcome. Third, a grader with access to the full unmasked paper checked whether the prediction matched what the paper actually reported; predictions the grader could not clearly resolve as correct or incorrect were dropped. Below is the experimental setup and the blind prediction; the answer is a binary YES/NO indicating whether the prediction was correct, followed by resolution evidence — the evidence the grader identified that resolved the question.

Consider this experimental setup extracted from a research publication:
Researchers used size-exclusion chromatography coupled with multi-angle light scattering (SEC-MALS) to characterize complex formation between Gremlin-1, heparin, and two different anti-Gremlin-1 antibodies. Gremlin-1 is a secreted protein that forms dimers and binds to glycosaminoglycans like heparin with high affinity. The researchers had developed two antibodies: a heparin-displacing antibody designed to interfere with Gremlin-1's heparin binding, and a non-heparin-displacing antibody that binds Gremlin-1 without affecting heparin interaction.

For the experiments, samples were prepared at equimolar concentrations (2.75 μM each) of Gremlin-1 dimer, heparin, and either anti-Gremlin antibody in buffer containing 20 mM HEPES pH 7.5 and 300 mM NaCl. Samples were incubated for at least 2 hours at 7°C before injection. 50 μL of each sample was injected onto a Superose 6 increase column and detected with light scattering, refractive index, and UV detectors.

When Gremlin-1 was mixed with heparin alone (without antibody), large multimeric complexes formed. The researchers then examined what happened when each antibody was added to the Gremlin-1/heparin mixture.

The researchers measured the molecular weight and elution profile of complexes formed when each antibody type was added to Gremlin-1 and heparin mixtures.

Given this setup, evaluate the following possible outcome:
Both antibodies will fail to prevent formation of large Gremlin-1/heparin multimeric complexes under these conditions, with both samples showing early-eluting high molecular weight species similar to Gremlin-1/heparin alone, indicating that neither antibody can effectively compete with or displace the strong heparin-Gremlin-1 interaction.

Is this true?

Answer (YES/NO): NO